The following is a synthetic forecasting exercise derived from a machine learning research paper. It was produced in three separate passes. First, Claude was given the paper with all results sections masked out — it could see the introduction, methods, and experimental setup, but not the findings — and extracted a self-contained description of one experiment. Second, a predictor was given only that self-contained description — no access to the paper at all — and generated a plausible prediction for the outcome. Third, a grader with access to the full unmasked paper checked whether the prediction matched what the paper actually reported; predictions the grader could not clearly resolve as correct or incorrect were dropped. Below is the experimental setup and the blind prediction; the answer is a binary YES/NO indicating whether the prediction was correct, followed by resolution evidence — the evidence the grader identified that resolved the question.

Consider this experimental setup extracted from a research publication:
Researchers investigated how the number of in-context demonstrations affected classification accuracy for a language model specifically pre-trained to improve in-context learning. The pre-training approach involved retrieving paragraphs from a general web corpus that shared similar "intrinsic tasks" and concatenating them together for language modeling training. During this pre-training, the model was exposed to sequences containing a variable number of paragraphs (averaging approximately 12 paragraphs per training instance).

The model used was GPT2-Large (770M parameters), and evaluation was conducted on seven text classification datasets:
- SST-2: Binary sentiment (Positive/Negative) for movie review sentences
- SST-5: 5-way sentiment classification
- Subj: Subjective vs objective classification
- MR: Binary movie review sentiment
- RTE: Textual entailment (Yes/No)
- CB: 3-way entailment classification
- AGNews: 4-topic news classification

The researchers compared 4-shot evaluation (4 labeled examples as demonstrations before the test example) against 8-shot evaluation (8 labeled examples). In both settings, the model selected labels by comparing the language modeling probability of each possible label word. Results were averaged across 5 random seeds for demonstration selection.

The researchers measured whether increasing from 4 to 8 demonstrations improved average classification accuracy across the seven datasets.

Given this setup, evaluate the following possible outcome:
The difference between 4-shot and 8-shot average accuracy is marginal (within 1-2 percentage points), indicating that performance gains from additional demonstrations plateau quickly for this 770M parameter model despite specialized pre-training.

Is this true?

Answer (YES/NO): NO